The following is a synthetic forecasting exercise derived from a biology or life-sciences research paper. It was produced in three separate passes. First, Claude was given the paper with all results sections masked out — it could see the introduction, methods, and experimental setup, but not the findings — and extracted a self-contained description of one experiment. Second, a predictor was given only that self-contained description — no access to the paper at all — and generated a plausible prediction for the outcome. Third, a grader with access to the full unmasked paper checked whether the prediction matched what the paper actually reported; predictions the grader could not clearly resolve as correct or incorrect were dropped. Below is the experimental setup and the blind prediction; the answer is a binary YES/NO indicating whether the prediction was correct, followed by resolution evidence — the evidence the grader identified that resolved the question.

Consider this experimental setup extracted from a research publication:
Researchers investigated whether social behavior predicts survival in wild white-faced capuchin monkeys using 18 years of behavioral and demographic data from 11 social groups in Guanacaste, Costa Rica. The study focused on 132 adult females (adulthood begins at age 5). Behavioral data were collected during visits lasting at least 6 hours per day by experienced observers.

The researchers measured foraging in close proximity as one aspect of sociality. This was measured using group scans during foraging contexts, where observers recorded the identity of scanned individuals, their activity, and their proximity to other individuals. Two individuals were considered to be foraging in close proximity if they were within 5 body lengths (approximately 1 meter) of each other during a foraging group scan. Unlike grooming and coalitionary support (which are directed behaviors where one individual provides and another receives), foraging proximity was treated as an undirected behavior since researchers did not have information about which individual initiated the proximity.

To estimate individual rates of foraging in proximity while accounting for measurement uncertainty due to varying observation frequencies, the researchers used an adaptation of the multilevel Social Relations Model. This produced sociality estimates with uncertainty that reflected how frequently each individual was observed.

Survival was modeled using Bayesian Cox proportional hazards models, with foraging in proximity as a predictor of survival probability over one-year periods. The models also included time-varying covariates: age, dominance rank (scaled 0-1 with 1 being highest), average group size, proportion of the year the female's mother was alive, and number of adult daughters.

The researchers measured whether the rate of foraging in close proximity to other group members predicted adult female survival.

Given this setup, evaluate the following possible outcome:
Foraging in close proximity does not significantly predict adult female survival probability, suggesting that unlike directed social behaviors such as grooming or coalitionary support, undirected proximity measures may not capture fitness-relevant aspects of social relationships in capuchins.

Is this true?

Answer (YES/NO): NO